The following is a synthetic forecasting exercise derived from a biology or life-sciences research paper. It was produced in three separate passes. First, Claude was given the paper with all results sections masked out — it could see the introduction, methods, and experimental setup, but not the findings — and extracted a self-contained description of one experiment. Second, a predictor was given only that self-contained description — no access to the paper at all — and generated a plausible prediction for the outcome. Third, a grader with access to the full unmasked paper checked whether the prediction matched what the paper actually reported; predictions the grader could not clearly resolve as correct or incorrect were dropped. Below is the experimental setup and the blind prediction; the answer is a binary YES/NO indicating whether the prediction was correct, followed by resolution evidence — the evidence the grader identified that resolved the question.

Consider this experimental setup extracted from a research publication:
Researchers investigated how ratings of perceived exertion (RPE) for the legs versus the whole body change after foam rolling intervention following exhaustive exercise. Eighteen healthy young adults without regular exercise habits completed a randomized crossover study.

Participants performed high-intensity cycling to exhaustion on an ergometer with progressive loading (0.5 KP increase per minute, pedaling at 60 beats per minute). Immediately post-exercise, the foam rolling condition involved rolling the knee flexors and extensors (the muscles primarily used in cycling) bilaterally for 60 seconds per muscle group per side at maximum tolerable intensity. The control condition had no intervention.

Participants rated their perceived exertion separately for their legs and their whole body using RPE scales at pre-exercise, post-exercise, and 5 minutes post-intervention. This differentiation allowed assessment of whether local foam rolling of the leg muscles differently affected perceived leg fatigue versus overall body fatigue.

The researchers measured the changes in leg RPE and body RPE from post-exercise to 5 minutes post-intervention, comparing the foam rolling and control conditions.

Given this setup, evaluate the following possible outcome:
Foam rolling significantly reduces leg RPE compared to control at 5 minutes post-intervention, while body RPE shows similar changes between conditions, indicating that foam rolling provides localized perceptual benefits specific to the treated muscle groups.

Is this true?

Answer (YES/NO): NO